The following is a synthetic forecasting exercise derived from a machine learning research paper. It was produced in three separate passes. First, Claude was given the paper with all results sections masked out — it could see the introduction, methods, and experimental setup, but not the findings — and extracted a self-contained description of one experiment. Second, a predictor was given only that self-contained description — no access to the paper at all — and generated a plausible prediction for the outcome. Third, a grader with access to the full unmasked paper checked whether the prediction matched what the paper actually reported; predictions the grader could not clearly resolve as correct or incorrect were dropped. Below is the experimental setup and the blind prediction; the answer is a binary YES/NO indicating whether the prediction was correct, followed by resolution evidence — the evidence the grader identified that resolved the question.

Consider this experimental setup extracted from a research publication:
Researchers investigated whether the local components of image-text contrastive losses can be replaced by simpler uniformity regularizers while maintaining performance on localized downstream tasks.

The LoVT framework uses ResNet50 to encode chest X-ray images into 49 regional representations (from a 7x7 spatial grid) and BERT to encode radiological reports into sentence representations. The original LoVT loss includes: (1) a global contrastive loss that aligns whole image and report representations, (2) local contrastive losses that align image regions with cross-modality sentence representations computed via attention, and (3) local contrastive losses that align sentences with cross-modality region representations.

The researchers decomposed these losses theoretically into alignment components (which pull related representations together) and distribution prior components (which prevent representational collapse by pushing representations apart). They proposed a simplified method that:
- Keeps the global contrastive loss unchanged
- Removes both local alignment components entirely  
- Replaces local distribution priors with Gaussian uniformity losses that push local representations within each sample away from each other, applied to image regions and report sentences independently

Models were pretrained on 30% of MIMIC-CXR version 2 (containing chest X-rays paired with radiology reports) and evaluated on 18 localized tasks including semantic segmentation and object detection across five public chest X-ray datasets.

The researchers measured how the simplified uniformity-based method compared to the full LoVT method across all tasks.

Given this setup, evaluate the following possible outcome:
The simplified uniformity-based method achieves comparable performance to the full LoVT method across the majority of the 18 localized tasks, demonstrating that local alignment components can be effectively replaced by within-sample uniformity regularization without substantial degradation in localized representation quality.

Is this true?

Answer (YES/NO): NO